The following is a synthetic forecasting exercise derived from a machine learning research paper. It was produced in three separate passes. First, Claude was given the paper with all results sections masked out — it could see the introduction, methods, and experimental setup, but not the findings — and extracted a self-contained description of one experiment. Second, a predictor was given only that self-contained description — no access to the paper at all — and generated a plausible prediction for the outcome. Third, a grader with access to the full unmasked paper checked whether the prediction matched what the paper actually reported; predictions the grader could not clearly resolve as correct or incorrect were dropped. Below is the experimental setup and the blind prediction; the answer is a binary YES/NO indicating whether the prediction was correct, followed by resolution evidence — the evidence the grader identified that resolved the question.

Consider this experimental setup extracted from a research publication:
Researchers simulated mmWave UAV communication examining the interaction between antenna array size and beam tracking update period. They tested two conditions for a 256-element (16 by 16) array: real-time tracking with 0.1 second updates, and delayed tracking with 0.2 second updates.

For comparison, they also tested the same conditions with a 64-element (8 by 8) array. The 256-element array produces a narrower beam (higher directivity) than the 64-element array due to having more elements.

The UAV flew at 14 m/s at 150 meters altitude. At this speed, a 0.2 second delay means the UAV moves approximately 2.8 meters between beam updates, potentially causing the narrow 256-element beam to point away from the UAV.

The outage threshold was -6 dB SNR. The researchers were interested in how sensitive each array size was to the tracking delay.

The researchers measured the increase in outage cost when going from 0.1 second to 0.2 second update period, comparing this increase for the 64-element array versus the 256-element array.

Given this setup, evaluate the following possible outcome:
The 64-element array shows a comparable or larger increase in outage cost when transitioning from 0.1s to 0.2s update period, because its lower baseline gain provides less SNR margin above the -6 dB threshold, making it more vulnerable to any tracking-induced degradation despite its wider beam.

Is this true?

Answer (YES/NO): YES